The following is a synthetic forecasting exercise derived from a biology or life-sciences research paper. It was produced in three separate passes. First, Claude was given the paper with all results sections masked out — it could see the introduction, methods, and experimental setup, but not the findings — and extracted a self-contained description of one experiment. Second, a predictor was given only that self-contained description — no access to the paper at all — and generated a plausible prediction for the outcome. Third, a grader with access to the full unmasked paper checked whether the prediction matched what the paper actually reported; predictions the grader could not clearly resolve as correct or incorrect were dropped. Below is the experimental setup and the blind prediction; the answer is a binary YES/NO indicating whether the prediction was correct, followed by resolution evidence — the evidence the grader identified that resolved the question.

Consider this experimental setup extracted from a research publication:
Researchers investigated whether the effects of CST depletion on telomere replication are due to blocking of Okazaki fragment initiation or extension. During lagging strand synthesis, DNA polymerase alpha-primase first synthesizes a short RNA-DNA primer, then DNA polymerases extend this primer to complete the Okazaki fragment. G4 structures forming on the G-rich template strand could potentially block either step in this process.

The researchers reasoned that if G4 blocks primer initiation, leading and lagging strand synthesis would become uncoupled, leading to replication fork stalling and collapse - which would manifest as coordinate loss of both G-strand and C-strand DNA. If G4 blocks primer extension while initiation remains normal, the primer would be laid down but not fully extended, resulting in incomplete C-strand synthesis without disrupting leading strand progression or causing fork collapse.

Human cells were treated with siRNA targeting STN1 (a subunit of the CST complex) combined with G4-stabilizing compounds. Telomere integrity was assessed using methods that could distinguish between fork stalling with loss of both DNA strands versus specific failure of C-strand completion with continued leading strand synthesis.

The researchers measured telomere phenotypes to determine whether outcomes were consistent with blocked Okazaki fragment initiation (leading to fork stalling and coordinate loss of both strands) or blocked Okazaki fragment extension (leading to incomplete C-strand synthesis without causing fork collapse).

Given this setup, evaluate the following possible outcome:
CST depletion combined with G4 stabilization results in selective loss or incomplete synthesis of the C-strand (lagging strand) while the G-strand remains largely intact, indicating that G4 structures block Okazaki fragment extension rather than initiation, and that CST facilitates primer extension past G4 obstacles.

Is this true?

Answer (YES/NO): YES